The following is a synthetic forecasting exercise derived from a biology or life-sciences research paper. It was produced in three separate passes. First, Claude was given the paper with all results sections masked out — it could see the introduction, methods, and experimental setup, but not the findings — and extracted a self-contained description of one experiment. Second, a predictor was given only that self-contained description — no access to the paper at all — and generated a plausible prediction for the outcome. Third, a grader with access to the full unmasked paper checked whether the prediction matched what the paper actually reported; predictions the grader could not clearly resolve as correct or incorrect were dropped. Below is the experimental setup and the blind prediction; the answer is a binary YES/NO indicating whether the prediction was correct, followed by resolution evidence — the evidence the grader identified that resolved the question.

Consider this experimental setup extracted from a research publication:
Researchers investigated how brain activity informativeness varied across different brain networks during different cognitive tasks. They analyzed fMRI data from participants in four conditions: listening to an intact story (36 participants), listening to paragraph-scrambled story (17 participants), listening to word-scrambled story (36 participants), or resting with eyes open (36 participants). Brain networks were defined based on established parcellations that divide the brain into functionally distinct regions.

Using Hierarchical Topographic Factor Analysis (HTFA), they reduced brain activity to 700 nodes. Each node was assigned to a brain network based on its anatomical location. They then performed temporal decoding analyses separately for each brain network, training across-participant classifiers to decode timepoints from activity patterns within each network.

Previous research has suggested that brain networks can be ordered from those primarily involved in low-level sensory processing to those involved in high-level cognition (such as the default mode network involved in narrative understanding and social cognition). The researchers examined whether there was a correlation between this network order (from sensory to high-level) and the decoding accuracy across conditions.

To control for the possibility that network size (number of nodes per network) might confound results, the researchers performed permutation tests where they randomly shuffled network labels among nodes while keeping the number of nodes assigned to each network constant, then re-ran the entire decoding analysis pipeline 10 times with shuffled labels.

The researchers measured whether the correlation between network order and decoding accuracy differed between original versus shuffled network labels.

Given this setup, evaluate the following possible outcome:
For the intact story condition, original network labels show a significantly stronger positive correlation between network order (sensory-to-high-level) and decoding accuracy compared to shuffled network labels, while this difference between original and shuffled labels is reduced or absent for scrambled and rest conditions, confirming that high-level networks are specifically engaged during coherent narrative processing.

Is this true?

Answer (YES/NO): NO